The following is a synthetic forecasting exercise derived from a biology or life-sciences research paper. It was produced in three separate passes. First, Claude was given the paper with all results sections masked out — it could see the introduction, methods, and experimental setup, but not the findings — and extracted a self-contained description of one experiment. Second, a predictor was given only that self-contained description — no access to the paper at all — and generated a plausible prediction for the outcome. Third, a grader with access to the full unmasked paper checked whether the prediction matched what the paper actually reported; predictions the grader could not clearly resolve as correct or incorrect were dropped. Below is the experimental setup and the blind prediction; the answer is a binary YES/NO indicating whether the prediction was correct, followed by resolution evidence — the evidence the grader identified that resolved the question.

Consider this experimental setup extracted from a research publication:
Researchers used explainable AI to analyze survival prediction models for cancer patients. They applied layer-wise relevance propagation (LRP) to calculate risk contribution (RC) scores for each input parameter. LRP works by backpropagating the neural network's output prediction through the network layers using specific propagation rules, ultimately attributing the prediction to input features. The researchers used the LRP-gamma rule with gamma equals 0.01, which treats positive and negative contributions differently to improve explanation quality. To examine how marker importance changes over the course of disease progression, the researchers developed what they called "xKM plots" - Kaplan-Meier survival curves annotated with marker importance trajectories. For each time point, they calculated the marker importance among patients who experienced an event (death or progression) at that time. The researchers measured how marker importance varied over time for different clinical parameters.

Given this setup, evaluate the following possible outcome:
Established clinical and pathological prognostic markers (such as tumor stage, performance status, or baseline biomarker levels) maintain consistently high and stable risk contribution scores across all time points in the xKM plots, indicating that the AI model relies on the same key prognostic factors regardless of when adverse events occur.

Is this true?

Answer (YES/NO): NO